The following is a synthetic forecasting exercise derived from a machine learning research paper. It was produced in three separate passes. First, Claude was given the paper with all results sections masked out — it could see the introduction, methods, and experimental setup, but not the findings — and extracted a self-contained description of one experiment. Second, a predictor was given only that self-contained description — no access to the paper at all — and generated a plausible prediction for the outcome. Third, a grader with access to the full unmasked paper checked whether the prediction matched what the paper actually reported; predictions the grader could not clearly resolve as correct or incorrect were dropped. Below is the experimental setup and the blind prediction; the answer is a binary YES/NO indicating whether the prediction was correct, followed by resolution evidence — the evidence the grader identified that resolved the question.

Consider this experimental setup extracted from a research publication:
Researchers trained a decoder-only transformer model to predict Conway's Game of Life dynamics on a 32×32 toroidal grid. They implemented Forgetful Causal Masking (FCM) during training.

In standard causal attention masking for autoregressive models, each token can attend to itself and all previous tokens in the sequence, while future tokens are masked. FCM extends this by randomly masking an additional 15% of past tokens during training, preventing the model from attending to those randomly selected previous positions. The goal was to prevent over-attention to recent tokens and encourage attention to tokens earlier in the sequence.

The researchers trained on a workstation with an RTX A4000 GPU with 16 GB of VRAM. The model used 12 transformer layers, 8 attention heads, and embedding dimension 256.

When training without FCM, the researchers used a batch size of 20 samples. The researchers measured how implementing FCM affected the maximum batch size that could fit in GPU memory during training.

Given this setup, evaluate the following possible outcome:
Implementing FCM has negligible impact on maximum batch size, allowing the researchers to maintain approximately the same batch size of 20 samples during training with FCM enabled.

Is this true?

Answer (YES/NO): NO